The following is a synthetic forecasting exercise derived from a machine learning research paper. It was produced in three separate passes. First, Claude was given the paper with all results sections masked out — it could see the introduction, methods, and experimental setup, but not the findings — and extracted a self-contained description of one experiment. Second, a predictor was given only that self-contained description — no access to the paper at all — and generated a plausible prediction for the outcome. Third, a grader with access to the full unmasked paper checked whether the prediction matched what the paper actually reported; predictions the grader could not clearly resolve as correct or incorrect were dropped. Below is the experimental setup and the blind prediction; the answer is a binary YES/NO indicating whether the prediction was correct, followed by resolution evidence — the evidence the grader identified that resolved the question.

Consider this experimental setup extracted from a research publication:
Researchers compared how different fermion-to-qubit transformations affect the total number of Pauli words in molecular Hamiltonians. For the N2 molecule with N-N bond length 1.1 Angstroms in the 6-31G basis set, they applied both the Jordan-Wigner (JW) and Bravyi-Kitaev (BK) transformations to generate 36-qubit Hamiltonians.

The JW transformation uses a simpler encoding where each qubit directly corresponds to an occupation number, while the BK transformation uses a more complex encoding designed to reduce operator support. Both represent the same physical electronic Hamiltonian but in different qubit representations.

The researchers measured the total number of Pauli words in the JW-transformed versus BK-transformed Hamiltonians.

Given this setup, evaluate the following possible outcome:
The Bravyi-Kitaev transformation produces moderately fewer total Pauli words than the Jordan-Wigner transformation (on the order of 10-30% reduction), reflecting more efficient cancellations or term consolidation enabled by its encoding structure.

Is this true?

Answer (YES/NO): NO